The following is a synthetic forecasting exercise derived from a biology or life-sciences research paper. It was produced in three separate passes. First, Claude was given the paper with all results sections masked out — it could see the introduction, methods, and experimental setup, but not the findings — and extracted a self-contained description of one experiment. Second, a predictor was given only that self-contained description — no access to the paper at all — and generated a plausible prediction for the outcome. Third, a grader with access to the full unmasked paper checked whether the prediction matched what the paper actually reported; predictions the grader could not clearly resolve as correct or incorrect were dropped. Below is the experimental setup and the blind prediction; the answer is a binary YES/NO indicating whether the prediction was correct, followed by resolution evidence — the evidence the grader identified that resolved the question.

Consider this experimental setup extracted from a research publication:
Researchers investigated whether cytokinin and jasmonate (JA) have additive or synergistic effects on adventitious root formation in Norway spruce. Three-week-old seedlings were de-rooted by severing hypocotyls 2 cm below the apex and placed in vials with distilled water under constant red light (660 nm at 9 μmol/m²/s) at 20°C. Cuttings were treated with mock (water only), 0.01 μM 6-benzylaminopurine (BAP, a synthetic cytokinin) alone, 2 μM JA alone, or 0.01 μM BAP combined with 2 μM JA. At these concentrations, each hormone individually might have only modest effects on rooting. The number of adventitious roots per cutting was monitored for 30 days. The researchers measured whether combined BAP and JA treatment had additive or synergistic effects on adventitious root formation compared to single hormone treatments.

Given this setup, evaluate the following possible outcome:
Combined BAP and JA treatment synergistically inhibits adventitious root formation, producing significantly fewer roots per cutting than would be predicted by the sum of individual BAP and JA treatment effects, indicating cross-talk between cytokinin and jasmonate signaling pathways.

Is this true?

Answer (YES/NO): NO